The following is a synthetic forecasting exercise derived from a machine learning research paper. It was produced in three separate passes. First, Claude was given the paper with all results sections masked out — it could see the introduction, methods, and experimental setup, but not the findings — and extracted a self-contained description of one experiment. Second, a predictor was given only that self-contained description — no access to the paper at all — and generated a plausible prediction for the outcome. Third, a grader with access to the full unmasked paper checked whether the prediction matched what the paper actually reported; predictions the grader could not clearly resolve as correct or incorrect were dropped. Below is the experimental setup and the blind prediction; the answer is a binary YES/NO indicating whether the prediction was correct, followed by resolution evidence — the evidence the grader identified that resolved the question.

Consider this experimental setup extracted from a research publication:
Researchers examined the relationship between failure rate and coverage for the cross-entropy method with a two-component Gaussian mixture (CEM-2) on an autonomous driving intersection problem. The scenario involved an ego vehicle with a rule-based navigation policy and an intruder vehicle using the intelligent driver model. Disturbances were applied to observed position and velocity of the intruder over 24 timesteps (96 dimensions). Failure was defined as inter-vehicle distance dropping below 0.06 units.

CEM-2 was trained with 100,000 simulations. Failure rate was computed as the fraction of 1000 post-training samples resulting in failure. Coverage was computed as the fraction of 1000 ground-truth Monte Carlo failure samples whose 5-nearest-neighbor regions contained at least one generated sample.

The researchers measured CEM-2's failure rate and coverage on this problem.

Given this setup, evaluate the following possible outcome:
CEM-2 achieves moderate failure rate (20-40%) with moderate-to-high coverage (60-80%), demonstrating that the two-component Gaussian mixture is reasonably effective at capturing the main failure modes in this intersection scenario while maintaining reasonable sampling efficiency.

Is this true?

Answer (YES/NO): NO